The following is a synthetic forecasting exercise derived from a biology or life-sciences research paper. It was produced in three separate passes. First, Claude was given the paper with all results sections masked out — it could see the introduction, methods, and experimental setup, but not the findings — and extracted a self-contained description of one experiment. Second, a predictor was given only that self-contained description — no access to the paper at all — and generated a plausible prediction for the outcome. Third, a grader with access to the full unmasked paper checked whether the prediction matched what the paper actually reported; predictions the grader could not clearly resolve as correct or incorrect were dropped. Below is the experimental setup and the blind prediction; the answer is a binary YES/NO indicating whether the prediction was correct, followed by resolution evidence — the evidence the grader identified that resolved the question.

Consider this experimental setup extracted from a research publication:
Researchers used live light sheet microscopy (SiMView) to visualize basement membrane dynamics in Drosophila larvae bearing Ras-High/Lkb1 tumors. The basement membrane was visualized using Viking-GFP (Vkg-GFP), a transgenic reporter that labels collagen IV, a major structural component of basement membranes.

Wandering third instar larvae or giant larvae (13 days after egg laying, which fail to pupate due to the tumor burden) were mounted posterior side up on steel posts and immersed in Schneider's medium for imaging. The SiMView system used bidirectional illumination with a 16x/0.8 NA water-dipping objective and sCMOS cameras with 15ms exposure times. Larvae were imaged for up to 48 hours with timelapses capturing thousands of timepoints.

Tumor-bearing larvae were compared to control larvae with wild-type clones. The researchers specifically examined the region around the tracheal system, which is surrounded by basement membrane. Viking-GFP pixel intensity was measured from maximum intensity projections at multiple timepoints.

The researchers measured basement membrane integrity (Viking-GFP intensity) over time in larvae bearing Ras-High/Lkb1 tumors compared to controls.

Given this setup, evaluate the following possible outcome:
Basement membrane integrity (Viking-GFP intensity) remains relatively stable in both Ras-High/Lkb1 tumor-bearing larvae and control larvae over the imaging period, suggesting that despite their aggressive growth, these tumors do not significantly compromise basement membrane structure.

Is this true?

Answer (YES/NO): NO